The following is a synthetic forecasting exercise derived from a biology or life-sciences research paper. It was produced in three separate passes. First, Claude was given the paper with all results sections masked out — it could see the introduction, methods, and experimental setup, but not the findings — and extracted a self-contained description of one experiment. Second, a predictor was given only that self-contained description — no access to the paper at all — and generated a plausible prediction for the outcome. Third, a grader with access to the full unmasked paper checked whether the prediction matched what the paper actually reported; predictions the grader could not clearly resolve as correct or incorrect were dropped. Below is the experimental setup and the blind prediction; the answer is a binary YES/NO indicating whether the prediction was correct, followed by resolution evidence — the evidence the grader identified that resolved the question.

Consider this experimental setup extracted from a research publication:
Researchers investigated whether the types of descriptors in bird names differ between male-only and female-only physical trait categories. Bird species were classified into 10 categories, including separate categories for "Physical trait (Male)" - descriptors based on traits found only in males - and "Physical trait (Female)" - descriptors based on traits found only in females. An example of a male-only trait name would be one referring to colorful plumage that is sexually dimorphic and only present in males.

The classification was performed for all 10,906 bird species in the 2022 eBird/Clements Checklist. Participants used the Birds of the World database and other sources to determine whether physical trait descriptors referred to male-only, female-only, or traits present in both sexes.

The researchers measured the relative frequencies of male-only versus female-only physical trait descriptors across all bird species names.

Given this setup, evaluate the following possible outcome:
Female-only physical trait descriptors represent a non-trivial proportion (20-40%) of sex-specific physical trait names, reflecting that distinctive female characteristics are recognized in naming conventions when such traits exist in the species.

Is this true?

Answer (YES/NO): NO